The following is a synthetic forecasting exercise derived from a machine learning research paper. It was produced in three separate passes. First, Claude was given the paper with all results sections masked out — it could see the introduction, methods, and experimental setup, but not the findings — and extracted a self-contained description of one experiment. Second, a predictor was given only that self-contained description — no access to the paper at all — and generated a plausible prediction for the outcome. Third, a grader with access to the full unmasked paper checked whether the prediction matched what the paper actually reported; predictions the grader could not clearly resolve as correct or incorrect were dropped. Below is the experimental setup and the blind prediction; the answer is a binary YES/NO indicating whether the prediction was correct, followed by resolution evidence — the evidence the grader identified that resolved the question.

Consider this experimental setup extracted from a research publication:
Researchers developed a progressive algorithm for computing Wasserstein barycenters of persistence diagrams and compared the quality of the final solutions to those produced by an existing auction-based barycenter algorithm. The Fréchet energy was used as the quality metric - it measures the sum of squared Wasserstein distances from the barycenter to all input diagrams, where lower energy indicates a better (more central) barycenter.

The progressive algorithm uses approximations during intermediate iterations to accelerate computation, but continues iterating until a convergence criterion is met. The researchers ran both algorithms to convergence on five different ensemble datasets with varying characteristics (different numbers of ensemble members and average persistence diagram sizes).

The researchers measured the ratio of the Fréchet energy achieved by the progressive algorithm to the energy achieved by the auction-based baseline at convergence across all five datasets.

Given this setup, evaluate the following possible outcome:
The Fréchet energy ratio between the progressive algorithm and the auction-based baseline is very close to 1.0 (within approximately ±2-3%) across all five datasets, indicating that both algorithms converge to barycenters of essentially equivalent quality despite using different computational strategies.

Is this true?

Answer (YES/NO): YES